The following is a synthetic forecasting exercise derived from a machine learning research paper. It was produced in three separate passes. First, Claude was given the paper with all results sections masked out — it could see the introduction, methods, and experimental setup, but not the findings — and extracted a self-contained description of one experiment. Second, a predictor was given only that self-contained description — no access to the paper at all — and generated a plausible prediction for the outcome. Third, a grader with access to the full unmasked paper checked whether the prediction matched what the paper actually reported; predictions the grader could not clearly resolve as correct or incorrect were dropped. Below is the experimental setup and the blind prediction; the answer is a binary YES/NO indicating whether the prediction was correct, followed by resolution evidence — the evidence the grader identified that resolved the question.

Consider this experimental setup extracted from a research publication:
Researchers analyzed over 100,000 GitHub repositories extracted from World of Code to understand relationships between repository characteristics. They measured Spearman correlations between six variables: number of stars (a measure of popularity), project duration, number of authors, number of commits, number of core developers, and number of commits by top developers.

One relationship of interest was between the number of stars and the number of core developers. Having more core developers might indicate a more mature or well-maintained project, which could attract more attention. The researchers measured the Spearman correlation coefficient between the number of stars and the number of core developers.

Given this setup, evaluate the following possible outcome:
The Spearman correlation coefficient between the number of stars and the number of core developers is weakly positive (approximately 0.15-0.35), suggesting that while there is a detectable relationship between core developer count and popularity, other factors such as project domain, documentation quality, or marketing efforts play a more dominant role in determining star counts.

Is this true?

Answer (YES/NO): NO